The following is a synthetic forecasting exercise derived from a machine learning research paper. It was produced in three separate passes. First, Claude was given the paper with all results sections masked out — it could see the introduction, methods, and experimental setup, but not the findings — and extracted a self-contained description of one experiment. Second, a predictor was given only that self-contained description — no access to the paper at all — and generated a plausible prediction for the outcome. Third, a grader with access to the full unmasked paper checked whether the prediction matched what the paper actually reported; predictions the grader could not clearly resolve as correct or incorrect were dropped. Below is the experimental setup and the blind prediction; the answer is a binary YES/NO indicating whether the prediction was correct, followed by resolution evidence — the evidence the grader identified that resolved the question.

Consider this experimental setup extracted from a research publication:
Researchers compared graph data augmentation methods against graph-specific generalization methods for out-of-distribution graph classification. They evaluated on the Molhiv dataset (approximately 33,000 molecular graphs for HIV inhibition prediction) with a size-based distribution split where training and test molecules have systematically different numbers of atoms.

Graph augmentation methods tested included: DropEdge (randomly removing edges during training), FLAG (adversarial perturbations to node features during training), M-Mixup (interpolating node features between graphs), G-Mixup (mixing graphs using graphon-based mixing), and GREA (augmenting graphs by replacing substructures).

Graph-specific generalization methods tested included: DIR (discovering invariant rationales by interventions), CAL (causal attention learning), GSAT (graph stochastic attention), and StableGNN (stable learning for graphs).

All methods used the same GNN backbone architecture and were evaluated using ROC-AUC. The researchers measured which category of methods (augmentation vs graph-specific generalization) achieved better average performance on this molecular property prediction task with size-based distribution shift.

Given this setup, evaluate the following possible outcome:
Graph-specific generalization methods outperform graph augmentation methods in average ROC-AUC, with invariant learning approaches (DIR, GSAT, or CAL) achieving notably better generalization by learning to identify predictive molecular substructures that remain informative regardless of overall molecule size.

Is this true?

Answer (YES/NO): NO